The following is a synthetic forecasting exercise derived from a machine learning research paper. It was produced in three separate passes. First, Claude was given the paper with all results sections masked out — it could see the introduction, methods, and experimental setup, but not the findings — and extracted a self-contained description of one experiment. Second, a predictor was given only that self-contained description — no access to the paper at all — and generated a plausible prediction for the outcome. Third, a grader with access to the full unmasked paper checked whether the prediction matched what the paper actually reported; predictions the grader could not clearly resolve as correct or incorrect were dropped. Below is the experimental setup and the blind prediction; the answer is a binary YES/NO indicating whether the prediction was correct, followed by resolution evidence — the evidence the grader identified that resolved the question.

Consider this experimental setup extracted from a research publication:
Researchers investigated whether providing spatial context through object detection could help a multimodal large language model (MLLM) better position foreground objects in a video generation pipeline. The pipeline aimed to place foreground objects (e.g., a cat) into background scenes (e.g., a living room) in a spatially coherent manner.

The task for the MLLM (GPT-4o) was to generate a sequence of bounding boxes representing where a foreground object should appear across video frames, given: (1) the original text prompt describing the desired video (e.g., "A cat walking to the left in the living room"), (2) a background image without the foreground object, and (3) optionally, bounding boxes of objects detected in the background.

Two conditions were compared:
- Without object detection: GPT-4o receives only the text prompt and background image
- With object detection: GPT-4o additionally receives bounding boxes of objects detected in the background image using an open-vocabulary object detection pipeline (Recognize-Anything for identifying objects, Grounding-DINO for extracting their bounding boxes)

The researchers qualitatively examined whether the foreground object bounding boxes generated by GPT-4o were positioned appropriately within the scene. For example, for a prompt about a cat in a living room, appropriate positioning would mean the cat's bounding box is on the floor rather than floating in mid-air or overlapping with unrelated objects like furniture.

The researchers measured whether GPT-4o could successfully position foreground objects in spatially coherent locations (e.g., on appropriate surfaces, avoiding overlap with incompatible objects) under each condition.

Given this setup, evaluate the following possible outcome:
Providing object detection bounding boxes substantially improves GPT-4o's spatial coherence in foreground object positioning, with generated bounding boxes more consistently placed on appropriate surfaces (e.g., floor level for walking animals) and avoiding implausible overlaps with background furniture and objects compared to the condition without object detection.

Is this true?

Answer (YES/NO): YES